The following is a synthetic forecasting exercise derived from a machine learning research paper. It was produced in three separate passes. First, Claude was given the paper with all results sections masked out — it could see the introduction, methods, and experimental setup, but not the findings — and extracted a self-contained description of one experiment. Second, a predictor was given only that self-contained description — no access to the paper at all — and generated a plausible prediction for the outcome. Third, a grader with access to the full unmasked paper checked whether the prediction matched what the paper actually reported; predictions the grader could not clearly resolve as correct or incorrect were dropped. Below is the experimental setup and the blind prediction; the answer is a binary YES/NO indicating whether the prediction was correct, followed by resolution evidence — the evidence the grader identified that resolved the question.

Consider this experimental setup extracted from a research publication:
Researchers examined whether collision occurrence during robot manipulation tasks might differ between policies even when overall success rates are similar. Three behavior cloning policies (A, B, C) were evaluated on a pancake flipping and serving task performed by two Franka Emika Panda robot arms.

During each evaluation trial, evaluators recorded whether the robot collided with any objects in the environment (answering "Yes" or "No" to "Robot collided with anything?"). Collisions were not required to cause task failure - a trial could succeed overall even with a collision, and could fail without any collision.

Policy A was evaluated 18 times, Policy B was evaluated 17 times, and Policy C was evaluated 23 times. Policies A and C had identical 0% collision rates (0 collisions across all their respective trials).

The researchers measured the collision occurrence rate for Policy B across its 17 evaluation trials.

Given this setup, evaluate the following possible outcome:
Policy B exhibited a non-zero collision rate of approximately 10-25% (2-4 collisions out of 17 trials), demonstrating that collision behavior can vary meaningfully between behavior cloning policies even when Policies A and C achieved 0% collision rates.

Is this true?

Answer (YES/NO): YES